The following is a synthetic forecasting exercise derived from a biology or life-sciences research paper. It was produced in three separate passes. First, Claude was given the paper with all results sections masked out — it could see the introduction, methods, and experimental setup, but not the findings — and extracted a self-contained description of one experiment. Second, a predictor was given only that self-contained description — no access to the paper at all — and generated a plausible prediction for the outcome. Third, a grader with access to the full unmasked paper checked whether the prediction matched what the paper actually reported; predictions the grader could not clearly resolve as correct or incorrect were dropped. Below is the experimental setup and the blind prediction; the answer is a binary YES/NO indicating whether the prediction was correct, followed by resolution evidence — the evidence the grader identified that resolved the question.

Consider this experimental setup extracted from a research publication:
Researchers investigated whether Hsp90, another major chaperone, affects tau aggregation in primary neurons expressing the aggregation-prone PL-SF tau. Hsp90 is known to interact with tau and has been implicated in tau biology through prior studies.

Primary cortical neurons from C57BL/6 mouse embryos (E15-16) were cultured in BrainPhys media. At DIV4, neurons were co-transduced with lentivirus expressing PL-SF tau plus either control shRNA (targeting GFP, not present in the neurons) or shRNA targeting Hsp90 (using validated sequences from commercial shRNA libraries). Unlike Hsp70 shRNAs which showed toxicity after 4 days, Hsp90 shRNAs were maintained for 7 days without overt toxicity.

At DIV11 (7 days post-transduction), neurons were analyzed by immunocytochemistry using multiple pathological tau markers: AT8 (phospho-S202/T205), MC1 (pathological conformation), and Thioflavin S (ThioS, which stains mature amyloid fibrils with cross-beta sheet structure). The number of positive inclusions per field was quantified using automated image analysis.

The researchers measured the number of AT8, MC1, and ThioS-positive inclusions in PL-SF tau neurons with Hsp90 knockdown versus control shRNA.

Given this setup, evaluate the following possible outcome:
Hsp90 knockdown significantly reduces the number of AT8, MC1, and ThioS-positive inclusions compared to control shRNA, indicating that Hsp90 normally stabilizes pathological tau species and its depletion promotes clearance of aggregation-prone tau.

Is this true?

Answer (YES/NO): NO